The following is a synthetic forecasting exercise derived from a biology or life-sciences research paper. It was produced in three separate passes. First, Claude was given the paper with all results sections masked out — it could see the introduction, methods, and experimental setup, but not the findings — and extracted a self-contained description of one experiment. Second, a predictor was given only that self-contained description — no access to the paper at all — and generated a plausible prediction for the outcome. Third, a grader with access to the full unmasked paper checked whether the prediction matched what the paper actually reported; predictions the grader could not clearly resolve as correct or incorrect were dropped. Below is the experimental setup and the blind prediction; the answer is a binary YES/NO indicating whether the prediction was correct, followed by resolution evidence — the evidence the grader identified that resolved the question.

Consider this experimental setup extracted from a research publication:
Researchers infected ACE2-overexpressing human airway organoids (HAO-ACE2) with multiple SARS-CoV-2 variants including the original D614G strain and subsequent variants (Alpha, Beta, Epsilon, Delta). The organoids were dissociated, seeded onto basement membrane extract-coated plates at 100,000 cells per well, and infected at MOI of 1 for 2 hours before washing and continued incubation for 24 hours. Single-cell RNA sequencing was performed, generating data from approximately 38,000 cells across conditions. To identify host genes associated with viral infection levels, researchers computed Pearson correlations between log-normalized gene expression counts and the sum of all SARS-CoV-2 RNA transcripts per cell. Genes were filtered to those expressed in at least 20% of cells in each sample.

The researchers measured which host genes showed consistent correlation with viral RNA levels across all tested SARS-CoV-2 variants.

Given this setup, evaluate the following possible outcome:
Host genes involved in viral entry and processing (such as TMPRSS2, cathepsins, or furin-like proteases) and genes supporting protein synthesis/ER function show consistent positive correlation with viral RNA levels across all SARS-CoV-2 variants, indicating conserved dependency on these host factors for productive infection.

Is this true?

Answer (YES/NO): NO